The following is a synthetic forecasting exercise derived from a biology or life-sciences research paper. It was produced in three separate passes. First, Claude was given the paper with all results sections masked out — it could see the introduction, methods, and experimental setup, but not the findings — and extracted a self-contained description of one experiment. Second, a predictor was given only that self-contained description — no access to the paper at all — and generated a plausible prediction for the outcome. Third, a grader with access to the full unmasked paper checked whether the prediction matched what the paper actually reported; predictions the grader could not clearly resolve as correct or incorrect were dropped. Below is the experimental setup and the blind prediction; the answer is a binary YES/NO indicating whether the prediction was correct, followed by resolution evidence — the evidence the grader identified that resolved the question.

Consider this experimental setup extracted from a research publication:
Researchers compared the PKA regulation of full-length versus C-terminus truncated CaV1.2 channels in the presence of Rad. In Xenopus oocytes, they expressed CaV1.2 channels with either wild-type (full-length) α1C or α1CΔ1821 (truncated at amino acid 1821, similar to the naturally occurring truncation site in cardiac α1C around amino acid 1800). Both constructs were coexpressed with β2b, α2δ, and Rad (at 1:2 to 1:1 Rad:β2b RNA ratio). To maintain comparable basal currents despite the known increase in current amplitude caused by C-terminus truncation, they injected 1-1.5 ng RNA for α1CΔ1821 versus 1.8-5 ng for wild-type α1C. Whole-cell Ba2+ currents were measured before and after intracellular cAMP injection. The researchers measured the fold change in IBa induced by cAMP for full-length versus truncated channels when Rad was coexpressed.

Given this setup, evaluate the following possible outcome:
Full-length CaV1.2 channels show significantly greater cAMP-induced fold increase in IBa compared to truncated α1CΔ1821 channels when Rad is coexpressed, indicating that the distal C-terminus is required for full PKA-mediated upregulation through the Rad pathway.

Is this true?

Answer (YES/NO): NO